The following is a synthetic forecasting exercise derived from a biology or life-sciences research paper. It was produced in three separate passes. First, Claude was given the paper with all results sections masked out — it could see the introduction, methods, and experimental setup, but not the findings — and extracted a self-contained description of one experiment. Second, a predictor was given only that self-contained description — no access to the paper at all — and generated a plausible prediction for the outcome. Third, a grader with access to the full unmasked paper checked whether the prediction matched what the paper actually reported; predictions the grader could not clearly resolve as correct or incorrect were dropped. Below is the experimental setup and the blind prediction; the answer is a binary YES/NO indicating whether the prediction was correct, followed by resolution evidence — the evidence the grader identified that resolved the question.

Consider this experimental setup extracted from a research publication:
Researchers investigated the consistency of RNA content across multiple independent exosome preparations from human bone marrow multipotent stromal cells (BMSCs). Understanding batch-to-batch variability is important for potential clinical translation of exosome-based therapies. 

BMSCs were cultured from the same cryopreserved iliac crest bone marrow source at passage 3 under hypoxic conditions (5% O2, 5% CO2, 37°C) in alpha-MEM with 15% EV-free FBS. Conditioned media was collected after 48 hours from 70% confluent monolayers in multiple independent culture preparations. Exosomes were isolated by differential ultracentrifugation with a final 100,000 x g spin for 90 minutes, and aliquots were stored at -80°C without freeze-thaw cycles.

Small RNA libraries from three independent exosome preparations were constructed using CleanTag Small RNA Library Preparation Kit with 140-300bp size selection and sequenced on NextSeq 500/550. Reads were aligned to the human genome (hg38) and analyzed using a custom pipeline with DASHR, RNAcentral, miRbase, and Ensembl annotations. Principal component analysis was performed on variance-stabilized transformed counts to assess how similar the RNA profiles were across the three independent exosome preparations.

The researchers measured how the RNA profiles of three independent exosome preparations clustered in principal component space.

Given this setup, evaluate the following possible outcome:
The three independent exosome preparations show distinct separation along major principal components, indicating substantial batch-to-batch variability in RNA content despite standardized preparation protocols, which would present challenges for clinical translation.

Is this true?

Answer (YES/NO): NO